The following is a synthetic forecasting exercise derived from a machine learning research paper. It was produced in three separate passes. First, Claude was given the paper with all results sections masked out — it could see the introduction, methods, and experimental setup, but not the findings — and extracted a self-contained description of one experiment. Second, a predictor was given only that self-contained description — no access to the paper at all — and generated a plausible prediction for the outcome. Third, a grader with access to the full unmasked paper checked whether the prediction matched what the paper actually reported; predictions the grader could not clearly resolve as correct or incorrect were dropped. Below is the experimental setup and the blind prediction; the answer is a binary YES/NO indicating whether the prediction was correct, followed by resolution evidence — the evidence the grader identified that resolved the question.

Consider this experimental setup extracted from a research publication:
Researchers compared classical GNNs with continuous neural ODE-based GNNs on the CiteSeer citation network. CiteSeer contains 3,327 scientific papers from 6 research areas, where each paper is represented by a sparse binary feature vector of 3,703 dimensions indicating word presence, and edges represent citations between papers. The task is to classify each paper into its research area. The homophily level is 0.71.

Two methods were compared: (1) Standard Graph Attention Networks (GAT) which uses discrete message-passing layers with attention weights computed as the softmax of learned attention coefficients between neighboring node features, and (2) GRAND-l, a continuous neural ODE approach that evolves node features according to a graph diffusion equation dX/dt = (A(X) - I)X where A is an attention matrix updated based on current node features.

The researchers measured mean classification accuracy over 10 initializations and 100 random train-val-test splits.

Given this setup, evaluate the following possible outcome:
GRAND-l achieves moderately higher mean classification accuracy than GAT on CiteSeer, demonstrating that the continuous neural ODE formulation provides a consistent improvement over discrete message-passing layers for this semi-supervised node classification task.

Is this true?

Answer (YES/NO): YES